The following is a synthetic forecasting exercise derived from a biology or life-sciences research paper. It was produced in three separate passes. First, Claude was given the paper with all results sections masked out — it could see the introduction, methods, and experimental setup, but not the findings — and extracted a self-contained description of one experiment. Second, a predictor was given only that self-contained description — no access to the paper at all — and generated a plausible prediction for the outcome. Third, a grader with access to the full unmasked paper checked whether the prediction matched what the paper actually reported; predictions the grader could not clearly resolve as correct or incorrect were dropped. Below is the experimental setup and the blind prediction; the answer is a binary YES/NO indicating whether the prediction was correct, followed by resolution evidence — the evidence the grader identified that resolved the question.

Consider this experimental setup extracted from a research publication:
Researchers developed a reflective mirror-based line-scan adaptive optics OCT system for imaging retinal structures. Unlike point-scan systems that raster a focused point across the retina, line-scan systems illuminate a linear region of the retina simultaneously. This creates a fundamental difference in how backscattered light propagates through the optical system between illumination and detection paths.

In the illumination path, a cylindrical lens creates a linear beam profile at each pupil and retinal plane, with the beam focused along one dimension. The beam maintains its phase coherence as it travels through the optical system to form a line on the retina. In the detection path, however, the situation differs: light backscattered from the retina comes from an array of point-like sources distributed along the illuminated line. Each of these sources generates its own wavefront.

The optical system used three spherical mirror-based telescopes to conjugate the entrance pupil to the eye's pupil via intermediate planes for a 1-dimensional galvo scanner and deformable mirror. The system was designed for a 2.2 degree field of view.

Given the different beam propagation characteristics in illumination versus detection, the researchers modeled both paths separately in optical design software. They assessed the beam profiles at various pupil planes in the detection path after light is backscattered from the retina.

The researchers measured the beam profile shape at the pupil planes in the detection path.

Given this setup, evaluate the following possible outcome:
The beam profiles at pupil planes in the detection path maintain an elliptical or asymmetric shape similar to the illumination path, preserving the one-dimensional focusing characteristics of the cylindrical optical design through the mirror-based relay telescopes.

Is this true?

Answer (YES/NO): NO